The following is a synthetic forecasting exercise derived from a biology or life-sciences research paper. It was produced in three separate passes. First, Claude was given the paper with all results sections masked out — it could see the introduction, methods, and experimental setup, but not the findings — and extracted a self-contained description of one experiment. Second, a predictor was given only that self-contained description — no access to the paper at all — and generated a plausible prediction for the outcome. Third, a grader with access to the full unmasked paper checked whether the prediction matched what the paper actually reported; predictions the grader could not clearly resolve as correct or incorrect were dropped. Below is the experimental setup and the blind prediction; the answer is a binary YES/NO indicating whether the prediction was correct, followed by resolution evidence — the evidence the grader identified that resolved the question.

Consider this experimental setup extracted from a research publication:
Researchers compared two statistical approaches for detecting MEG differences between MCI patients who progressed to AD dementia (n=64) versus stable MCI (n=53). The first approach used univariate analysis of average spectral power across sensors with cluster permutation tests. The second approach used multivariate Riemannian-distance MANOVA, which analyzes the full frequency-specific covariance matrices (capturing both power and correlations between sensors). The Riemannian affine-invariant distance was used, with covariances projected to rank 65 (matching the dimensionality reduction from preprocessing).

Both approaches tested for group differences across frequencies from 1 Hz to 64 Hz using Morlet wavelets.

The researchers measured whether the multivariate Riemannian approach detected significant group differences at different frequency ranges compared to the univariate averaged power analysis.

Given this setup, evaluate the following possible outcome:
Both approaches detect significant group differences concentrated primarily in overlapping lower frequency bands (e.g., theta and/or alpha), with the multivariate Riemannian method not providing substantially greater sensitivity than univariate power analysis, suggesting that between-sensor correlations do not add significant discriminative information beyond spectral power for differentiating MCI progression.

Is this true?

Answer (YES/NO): NO